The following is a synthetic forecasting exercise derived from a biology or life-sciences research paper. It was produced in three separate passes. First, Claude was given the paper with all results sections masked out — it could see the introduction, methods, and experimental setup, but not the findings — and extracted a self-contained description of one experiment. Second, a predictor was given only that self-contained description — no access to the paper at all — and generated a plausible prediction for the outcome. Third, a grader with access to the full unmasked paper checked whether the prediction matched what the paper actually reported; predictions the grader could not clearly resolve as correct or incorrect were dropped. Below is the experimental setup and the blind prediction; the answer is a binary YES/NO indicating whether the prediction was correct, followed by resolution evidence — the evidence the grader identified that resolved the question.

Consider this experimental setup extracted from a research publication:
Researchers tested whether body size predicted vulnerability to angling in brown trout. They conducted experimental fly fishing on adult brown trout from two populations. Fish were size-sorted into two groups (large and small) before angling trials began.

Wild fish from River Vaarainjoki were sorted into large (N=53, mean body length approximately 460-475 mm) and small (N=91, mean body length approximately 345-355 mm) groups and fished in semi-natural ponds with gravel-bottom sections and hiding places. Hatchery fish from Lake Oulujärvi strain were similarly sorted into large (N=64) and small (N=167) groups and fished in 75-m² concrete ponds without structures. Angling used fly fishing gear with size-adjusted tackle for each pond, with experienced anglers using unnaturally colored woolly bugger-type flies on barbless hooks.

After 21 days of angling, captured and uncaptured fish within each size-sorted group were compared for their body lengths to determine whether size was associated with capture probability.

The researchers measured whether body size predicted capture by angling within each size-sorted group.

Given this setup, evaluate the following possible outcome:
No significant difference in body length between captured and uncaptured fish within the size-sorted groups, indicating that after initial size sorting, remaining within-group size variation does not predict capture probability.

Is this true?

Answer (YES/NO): YES